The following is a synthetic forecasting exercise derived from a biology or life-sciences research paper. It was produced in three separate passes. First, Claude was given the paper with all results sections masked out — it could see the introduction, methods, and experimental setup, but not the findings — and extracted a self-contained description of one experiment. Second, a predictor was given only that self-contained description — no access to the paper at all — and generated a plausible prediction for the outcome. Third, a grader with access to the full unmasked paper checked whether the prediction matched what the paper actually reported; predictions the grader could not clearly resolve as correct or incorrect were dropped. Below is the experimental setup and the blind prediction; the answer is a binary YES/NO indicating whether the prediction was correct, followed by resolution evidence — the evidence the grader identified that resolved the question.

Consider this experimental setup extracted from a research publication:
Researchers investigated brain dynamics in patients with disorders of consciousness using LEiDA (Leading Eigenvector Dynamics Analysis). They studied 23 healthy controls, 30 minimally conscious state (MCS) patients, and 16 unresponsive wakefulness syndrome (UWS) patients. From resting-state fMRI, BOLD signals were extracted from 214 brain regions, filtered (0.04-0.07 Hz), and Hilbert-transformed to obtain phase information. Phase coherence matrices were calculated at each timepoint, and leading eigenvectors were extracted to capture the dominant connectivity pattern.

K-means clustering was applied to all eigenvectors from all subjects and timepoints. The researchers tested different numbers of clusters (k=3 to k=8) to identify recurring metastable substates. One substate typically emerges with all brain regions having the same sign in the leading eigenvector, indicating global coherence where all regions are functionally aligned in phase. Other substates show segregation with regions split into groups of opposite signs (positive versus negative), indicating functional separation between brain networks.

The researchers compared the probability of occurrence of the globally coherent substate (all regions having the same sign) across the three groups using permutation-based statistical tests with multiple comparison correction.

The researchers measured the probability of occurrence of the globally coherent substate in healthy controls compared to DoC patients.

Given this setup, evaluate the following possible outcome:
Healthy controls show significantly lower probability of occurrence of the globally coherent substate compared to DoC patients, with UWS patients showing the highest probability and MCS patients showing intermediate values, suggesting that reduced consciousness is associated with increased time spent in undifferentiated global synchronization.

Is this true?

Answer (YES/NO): NO